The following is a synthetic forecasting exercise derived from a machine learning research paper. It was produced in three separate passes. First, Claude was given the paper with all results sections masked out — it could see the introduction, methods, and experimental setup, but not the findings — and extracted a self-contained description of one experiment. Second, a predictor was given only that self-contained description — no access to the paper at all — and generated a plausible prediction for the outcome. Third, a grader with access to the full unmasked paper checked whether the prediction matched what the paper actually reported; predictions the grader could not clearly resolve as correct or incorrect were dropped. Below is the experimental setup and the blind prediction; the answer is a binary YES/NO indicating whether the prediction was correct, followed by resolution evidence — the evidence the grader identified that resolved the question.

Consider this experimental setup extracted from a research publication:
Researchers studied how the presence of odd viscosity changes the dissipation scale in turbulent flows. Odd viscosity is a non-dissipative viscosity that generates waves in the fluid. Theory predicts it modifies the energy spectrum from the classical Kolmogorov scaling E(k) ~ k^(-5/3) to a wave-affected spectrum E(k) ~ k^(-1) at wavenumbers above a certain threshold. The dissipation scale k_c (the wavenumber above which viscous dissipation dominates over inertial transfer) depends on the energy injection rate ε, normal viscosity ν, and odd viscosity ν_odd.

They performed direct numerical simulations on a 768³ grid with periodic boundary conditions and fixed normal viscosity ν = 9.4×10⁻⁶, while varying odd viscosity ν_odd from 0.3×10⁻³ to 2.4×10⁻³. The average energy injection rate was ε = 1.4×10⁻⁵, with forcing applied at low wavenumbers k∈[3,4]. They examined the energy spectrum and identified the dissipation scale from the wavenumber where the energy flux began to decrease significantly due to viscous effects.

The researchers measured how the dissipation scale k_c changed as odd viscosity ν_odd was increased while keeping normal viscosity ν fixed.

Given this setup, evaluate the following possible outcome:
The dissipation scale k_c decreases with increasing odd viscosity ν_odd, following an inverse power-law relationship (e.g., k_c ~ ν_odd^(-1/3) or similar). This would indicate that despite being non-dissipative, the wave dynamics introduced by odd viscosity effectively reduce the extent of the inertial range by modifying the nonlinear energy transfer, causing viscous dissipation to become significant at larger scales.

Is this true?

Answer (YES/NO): YES